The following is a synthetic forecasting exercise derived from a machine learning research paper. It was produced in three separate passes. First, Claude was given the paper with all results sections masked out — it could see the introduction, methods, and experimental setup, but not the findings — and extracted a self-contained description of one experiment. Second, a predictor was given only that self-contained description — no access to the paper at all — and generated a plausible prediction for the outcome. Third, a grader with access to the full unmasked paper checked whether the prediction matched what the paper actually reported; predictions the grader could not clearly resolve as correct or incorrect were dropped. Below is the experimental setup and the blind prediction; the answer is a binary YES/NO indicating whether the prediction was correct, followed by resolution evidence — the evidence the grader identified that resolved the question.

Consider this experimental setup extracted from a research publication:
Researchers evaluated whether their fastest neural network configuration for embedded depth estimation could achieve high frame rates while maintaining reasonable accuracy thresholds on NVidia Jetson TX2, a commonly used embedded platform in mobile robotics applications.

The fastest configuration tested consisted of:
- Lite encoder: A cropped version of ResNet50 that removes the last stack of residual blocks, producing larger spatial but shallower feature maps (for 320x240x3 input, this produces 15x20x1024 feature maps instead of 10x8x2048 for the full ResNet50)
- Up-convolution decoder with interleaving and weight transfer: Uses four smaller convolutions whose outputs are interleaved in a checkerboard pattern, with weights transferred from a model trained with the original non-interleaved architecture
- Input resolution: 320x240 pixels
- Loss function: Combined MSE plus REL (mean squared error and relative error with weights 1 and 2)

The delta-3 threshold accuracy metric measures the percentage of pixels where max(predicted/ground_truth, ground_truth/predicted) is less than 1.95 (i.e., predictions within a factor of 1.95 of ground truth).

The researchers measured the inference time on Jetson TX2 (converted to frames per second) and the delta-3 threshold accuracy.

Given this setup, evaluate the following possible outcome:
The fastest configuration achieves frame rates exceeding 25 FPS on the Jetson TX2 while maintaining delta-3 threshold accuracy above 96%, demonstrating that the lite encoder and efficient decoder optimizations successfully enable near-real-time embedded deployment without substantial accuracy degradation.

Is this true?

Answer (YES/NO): NO